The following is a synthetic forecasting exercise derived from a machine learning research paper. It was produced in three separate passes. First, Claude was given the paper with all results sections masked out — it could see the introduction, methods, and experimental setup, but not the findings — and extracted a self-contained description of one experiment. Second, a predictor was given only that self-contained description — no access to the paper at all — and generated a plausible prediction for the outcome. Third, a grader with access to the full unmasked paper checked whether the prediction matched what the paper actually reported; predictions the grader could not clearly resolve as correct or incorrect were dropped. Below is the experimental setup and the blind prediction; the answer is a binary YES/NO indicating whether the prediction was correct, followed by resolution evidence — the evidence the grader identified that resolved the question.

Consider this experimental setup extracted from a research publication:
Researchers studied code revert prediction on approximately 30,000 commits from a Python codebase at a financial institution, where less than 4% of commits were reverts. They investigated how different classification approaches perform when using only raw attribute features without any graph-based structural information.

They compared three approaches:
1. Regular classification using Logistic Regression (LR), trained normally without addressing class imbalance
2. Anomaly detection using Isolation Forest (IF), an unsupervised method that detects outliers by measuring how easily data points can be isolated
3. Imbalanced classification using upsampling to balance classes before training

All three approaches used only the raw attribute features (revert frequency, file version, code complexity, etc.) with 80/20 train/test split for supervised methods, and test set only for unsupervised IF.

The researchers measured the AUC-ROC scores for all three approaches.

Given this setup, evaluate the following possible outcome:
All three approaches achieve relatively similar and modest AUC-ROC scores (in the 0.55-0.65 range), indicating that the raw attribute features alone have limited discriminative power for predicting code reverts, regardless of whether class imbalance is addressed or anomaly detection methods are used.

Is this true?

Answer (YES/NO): NO